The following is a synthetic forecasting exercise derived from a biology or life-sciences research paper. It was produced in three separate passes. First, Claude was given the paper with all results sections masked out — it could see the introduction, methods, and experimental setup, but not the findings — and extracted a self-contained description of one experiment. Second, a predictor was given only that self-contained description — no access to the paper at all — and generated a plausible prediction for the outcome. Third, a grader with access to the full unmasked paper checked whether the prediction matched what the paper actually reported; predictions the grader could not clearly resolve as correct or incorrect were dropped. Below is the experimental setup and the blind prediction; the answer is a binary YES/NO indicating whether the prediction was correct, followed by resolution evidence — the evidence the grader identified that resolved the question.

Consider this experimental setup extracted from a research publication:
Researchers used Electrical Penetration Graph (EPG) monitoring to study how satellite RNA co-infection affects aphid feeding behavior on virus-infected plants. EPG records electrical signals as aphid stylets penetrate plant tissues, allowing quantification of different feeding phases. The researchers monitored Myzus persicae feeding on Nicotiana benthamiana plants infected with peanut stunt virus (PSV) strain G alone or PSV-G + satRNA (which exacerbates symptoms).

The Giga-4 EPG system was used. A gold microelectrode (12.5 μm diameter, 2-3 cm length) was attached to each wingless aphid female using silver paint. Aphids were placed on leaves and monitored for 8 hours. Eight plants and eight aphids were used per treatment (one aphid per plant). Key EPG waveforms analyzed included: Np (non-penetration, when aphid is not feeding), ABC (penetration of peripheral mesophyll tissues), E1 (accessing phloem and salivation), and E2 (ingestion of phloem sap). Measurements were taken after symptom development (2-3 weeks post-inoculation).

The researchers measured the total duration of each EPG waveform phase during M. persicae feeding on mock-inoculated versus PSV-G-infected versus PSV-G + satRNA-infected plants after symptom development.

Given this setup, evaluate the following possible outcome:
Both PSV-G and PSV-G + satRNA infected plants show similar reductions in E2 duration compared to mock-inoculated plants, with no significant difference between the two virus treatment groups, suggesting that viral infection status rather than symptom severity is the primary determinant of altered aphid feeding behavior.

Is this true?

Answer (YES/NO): NO